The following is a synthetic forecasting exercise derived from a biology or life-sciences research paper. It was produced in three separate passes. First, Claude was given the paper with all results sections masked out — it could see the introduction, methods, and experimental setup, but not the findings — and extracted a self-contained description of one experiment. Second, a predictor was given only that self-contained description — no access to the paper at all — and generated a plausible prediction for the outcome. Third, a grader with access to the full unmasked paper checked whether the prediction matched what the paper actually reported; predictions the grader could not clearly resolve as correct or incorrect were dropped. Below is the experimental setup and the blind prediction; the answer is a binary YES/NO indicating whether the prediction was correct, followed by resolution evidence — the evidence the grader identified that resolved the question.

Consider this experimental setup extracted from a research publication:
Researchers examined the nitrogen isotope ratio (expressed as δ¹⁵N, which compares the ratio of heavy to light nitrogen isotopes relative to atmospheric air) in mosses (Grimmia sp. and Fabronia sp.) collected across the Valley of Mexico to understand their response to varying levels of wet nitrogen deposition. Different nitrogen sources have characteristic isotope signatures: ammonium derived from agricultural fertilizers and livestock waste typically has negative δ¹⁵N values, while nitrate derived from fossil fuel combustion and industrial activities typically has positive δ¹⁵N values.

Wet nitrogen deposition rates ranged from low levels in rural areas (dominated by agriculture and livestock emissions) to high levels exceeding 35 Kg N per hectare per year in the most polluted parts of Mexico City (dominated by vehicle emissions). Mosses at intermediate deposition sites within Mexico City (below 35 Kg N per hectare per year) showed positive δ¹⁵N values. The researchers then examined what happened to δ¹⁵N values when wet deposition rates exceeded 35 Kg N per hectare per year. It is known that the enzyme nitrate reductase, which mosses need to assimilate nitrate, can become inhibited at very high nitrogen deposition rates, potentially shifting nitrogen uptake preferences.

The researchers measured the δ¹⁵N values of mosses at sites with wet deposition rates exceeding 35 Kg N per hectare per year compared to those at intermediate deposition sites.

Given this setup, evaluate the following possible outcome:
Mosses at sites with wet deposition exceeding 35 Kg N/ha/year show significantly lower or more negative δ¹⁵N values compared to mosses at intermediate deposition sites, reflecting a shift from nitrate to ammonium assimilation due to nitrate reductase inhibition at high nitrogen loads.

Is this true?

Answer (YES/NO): YES